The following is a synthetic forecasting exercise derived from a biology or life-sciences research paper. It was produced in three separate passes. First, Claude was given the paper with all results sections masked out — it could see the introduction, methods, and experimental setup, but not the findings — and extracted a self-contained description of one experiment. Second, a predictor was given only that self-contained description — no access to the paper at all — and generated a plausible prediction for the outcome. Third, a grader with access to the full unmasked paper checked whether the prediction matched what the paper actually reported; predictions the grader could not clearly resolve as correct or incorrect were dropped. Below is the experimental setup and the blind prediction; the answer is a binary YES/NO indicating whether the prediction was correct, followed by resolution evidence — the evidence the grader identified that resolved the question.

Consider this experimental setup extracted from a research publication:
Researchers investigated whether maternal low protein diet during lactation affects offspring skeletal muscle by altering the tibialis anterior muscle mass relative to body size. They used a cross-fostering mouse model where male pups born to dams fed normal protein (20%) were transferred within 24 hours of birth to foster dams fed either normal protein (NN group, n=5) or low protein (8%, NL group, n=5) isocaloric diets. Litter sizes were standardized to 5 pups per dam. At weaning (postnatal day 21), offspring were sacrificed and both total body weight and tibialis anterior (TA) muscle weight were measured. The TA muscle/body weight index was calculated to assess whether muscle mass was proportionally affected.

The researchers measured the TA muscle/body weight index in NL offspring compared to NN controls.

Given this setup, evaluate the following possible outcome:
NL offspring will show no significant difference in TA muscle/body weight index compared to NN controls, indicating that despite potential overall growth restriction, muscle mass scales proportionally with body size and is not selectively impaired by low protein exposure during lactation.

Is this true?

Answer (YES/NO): NO